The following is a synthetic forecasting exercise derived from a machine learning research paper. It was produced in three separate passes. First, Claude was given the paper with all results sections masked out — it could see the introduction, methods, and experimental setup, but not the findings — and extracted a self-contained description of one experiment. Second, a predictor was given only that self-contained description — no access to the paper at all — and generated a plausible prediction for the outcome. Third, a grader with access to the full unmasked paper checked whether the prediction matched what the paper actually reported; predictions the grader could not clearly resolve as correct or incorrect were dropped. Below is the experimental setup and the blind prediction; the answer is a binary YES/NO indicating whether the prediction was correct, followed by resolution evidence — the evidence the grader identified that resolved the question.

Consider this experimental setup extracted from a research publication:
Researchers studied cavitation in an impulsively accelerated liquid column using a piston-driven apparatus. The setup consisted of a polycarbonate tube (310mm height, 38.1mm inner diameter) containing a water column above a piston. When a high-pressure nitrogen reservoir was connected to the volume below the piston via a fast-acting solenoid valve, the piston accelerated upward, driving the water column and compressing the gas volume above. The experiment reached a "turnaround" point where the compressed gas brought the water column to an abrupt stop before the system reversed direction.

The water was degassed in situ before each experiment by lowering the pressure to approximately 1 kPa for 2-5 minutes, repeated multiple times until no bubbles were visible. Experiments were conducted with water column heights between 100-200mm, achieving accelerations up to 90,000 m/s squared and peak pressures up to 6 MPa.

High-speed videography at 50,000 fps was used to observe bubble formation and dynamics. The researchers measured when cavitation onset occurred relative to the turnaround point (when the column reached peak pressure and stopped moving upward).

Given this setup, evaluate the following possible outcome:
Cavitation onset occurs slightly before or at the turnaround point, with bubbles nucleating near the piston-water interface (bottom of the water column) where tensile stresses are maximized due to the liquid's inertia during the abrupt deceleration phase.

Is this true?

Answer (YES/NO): NO